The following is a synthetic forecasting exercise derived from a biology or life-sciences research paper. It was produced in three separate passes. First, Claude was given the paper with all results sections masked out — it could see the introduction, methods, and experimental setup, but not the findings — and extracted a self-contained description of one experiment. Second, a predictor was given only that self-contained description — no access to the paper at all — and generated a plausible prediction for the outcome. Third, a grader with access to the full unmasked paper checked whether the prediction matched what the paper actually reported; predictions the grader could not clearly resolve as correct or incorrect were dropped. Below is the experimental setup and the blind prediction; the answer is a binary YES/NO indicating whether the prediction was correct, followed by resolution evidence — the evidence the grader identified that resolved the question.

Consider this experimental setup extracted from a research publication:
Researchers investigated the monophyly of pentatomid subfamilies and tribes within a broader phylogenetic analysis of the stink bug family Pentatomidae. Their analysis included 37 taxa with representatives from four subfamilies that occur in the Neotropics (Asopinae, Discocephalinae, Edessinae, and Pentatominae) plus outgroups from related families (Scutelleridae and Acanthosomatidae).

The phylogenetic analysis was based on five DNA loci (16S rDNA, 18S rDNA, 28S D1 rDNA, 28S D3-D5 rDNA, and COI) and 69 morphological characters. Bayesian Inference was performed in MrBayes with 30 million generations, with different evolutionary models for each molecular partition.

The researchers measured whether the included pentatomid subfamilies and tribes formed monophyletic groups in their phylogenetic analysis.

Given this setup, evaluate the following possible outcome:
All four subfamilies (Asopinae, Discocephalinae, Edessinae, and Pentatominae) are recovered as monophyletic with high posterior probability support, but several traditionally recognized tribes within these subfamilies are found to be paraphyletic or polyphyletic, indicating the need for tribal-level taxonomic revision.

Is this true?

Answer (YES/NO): NO